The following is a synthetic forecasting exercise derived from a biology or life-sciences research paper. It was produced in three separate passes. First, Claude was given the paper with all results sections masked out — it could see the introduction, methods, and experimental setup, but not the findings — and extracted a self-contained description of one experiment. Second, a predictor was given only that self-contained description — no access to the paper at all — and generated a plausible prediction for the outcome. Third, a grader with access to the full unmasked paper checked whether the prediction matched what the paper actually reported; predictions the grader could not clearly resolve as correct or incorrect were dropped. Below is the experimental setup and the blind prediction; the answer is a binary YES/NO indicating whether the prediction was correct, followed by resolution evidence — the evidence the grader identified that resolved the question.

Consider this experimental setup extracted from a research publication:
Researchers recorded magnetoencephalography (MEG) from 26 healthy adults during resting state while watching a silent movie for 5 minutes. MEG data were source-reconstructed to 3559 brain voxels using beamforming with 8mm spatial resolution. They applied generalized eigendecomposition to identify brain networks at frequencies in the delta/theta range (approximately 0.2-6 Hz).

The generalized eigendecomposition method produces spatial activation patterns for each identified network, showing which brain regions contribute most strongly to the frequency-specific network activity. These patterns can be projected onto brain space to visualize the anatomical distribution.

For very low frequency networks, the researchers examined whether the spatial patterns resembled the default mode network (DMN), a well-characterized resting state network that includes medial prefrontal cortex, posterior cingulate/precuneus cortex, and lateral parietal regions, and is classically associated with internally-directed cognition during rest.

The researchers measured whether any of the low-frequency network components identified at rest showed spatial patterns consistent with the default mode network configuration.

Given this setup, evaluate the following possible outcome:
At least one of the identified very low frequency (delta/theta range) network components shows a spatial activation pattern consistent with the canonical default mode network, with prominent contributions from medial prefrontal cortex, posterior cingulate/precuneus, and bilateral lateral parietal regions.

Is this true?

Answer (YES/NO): YES